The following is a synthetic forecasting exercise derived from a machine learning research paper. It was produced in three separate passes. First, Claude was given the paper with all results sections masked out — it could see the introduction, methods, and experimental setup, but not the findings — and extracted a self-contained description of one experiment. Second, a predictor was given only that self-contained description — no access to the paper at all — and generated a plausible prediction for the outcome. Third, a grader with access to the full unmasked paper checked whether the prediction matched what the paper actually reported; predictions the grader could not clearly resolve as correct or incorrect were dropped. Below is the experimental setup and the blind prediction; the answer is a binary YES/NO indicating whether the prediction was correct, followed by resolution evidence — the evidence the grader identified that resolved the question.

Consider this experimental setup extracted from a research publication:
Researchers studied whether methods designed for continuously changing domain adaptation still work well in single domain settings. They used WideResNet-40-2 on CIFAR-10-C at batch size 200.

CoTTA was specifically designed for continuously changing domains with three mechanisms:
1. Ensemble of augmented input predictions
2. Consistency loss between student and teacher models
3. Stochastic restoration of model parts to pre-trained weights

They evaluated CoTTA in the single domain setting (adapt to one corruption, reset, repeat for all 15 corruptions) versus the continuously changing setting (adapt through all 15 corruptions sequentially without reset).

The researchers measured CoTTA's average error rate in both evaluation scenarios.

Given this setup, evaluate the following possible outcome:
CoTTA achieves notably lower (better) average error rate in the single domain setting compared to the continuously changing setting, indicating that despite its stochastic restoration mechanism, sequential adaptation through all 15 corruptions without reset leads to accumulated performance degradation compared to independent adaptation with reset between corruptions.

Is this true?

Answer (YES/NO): YES